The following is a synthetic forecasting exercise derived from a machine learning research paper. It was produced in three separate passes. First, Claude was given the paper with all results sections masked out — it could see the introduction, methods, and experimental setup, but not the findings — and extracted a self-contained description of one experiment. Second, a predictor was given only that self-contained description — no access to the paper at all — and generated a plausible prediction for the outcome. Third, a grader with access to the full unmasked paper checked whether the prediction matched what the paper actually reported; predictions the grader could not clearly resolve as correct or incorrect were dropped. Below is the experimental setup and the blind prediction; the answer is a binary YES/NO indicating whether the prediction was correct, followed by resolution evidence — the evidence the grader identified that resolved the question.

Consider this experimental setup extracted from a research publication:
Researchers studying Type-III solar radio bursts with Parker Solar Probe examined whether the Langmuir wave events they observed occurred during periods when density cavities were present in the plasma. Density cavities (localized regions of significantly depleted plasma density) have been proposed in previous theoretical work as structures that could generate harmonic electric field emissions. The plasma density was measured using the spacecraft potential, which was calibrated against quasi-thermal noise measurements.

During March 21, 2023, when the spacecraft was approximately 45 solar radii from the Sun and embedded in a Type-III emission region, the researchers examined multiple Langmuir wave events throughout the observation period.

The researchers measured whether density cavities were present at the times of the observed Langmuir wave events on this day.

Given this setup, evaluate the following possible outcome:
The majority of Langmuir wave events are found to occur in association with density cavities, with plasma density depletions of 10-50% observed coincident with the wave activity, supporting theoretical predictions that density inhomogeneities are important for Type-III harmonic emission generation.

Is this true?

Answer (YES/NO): NO